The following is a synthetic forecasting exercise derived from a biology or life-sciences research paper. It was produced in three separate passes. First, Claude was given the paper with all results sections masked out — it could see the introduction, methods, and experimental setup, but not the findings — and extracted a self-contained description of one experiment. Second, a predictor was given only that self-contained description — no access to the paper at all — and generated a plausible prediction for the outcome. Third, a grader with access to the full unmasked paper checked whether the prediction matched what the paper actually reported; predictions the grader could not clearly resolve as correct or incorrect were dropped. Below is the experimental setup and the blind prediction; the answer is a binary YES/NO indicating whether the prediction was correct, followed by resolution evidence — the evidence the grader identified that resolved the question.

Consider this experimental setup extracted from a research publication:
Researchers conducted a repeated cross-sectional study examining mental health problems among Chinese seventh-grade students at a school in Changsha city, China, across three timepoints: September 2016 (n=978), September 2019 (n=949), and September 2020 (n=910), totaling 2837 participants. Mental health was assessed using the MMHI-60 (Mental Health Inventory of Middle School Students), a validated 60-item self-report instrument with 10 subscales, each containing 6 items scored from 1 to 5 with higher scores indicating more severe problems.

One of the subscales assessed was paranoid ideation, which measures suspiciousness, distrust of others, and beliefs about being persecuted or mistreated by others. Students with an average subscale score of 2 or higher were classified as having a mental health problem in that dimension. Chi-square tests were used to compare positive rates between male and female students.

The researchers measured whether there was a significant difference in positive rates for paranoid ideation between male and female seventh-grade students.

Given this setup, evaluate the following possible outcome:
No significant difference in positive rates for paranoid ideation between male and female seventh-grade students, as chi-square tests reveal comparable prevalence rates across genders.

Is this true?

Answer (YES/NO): YES